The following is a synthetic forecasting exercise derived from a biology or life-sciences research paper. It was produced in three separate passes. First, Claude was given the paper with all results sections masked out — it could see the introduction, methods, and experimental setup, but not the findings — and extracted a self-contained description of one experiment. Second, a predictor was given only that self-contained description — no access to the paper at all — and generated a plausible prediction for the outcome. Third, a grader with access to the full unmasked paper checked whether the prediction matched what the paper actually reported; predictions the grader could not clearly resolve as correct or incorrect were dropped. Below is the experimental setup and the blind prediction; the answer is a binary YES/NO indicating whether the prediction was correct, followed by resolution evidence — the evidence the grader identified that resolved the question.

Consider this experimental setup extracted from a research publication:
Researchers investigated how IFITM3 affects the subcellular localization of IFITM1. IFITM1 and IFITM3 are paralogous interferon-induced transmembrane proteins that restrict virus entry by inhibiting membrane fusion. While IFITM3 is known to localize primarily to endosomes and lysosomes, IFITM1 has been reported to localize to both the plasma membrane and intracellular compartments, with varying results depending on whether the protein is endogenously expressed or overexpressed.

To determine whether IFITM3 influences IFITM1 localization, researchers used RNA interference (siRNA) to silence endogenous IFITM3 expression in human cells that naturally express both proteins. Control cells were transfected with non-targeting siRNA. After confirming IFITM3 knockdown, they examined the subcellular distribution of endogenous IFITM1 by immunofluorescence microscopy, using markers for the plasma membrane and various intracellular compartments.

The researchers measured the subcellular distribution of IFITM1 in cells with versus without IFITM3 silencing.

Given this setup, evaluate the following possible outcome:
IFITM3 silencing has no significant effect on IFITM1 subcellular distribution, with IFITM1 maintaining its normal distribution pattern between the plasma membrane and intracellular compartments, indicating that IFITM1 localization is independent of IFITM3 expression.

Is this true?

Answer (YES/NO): NO